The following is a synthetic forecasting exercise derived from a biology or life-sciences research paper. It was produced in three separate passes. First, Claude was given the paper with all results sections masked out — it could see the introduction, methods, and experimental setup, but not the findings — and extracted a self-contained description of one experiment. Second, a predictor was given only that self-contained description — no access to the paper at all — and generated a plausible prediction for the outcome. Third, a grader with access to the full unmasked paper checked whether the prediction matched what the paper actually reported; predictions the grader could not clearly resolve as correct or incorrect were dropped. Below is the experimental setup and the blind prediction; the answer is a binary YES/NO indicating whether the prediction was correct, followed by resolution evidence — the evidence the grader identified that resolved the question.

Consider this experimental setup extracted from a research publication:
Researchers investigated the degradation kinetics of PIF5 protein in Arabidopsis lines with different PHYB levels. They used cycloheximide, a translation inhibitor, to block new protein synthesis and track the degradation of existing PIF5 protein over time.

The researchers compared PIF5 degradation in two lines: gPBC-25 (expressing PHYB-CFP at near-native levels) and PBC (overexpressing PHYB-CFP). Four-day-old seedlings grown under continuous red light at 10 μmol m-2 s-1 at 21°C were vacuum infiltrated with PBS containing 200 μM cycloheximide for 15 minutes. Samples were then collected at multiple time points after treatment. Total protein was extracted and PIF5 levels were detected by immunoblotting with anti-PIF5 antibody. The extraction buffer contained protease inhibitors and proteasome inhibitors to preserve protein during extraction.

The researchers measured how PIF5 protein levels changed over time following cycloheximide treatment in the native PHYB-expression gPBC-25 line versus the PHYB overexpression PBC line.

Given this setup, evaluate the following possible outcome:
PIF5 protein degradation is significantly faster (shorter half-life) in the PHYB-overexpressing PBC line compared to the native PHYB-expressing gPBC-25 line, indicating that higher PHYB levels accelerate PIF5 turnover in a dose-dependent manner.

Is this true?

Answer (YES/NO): NO